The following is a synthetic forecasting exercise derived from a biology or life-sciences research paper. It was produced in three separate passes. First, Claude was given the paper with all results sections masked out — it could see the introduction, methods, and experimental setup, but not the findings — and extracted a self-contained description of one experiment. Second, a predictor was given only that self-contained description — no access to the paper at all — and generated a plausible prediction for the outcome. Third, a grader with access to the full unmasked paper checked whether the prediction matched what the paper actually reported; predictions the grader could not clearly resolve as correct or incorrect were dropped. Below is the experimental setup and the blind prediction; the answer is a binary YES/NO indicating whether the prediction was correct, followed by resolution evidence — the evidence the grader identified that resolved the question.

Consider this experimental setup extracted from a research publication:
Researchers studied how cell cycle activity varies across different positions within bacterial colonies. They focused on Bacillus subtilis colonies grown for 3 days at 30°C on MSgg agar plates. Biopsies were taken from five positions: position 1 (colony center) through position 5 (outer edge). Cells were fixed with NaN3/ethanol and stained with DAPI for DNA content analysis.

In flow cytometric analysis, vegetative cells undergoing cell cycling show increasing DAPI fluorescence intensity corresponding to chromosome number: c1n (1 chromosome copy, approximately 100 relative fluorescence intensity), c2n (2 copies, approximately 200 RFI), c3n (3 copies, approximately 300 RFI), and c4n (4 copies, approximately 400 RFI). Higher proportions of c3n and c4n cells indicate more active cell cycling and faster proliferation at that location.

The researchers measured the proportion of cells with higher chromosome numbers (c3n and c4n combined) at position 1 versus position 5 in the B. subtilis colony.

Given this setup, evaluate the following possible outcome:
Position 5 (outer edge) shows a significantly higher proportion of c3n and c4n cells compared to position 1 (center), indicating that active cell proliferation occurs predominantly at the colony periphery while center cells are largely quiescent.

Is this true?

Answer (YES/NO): YES